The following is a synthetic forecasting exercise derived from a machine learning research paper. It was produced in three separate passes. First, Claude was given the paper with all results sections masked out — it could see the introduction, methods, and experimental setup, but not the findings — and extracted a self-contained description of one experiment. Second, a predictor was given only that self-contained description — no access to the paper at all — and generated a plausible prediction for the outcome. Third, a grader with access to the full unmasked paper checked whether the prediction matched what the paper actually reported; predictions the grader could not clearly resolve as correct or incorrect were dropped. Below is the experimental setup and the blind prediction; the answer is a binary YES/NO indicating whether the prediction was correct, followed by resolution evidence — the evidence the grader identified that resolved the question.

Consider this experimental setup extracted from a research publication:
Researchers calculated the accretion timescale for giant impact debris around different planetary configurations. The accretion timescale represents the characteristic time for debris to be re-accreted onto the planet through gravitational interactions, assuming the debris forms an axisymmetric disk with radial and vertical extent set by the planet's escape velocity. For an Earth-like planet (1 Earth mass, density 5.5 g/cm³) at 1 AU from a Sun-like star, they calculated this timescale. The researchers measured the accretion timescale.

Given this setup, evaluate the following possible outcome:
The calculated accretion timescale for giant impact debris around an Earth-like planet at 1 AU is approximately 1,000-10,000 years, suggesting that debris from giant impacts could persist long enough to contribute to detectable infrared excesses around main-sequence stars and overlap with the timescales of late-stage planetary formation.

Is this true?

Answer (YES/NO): NO